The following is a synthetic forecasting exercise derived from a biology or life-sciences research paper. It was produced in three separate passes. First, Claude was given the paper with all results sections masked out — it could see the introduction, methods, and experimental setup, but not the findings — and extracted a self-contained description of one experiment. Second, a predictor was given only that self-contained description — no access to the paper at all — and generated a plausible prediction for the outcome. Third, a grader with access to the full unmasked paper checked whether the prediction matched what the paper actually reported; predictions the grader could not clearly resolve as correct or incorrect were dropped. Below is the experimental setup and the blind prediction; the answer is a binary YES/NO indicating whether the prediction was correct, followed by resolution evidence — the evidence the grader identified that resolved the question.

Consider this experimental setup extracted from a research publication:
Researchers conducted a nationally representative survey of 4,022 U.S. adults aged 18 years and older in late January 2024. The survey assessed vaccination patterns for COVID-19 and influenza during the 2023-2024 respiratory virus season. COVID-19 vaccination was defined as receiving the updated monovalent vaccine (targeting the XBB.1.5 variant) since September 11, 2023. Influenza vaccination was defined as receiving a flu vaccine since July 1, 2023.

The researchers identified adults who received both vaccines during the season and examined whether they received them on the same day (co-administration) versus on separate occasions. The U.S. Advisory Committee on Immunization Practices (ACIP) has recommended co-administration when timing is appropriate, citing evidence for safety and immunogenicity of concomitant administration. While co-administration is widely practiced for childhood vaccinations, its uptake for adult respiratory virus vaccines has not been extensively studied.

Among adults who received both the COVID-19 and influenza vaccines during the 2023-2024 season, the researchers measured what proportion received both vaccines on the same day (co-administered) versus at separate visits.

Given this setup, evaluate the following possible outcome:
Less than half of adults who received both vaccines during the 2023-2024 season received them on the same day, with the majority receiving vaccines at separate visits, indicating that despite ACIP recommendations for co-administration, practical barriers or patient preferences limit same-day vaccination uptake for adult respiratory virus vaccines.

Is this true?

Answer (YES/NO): NO